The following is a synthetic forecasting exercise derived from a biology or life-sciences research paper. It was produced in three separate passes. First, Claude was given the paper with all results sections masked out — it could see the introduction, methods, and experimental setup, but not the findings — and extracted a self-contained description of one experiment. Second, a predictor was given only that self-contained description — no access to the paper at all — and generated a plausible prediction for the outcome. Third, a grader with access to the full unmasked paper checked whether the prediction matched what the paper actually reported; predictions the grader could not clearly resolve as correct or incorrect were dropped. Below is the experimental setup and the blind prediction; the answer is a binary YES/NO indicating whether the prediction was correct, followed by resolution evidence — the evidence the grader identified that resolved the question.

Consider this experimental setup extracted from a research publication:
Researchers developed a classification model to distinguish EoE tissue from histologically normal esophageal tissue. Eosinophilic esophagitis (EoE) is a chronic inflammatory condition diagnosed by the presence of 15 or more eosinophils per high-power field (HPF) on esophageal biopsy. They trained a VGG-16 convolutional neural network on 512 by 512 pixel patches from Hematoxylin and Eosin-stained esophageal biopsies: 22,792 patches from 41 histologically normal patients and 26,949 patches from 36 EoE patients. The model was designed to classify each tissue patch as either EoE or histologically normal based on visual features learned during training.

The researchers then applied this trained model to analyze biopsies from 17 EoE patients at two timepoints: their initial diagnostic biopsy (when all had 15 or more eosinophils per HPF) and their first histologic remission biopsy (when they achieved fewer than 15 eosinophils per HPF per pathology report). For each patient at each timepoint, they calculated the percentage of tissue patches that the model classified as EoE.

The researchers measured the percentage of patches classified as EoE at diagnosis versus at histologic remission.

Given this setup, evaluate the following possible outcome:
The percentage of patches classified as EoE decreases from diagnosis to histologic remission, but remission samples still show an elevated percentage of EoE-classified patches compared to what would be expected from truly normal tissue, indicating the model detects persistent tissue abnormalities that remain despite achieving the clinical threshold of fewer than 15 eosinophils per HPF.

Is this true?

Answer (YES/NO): YES